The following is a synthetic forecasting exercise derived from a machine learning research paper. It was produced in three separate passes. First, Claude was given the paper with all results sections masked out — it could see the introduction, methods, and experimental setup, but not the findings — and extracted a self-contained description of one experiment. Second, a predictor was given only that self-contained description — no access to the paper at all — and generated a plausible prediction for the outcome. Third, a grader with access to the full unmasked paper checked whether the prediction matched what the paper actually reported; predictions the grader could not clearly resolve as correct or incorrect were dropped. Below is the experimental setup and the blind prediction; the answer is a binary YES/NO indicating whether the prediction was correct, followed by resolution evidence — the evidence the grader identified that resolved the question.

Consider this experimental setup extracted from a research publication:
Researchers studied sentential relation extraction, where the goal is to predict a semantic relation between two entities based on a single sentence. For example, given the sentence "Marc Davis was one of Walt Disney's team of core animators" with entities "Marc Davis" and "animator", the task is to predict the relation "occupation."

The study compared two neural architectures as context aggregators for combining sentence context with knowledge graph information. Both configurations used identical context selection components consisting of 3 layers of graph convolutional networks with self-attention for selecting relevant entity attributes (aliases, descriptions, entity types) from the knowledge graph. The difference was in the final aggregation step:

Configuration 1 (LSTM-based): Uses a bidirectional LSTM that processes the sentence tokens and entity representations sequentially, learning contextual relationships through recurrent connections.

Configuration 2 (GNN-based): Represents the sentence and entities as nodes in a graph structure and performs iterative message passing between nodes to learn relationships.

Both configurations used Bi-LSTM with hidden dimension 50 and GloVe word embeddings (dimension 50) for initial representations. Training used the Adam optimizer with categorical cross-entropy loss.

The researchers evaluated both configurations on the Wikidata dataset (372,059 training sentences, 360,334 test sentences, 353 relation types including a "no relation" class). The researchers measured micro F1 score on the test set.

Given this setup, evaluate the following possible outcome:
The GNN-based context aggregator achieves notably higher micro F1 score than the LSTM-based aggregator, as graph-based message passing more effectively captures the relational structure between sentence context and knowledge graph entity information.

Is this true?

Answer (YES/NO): YES